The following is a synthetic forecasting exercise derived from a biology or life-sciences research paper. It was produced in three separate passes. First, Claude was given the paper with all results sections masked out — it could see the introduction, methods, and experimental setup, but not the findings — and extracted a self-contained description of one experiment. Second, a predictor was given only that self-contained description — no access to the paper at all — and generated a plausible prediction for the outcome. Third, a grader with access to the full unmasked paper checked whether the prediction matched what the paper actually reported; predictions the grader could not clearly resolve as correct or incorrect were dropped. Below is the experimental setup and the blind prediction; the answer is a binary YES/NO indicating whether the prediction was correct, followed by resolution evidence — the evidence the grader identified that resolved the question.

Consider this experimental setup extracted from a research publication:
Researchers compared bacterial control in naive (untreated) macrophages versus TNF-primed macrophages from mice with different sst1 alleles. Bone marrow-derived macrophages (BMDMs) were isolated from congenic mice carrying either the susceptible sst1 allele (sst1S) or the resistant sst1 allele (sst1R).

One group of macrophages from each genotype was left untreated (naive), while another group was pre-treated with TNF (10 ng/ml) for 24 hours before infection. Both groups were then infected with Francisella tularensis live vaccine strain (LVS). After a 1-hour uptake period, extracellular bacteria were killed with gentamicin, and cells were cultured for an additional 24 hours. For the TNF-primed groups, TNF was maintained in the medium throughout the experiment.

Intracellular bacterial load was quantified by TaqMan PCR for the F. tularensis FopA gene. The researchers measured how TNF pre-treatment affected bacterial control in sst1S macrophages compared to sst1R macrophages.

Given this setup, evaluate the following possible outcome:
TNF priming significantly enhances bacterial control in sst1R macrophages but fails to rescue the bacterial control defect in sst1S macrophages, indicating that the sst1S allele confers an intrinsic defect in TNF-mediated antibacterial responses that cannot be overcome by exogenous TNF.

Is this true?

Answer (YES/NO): NO